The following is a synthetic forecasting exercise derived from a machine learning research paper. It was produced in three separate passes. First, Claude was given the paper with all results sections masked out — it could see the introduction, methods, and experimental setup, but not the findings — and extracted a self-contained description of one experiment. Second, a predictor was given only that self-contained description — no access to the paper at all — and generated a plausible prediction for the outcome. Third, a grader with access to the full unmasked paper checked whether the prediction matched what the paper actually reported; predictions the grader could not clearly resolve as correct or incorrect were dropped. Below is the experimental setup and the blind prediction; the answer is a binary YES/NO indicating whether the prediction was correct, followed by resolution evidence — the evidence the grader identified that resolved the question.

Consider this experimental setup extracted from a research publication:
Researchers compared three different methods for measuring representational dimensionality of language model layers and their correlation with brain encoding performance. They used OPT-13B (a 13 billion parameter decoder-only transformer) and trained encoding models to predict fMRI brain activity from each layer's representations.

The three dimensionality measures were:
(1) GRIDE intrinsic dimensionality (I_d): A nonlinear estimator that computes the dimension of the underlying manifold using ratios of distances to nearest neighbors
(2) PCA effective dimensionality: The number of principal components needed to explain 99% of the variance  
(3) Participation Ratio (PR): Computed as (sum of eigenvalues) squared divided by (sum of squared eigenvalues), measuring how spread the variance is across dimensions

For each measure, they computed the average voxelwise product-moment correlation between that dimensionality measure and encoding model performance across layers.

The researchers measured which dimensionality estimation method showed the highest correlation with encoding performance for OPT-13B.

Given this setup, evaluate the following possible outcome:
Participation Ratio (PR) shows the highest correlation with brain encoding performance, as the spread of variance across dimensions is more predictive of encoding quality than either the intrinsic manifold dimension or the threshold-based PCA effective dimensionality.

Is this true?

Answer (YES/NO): NO